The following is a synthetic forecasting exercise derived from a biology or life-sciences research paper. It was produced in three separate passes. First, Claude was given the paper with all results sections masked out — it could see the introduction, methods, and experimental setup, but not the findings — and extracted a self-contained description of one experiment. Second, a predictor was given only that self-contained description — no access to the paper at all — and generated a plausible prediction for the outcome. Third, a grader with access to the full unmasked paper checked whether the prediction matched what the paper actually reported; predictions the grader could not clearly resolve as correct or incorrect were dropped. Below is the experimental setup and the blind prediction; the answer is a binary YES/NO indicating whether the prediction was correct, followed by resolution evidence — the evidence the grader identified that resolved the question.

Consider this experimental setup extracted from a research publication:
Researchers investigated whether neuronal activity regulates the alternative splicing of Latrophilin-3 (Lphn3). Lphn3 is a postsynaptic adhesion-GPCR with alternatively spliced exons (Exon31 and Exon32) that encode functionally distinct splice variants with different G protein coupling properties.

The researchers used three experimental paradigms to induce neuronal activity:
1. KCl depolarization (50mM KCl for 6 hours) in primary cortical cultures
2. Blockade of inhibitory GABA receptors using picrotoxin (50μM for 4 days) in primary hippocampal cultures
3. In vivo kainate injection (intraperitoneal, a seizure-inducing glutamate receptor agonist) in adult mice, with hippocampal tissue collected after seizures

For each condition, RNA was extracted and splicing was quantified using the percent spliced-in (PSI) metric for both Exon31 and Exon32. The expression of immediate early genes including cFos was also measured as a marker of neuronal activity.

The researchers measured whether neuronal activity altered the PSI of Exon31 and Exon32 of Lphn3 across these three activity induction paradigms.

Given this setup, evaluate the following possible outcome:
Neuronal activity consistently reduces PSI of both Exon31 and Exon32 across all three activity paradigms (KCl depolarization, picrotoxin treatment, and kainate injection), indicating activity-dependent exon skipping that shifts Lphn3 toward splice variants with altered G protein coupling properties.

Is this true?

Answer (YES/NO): NO